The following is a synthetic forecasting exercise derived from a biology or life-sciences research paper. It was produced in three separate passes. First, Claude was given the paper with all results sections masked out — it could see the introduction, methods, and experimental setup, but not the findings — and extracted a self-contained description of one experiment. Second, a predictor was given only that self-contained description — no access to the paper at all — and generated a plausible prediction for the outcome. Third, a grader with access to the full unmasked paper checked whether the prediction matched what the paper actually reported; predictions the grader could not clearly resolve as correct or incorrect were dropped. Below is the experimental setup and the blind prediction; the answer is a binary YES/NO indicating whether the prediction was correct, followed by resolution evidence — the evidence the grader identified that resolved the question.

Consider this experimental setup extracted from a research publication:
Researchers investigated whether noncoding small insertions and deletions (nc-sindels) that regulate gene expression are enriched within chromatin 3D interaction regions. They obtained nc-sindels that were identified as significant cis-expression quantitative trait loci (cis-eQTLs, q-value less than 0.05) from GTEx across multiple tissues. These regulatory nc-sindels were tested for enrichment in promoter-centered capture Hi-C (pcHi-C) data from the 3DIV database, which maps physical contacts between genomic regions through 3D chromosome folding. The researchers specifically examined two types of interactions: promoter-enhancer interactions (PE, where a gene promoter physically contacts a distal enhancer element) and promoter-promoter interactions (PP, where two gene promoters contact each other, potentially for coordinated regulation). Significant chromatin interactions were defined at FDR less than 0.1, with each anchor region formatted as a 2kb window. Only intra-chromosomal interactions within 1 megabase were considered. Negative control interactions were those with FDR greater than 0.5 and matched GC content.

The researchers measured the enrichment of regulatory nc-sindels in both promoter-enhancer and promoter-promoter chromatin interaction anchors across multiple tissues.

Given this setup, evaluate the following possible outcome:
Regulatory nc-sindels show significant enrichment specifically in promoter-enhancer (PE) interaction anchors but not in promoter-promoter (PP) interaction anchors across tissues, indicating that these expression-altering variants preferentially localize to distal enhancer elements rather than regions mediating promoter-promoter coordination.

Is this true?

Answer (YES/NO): NO